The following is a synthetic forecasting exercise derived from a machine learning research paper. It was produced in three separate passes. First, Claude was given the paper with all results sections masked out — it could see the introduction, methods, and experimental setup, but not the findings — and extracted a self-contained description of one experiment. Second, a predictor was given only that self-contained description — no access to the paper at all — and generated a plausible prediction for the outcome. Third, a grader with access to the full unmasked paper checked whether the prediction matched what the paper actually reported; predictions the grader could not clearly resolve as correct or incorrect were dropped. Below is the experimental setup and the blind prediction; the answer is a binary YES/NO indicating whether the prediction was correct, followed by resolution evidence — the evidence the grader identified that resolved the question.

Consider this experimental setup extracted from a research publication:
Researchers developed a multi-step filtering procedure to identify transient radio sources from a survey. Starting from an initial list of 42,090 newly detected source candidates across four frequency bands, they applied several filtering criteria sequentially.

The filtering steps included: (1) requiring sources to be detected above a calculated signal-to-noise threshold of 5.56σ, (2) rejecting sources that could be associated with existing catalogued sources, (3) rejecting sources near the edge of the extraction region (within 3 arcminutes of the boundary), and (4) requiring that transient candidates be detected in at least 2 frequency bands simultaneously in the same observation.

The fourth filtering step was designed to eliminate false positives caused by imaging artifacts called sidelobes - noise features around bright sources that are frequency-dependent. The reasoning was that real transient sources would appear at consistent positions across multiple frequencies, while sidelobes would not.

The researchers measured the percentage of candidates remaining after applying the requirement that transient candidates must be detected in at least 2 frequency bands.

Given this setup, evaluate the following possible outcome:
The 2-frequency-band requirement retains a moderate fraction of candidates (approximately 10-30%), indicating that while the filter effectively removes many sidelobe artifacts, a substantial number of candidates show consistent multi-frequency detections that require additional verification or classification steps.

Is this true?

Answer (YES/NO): NO